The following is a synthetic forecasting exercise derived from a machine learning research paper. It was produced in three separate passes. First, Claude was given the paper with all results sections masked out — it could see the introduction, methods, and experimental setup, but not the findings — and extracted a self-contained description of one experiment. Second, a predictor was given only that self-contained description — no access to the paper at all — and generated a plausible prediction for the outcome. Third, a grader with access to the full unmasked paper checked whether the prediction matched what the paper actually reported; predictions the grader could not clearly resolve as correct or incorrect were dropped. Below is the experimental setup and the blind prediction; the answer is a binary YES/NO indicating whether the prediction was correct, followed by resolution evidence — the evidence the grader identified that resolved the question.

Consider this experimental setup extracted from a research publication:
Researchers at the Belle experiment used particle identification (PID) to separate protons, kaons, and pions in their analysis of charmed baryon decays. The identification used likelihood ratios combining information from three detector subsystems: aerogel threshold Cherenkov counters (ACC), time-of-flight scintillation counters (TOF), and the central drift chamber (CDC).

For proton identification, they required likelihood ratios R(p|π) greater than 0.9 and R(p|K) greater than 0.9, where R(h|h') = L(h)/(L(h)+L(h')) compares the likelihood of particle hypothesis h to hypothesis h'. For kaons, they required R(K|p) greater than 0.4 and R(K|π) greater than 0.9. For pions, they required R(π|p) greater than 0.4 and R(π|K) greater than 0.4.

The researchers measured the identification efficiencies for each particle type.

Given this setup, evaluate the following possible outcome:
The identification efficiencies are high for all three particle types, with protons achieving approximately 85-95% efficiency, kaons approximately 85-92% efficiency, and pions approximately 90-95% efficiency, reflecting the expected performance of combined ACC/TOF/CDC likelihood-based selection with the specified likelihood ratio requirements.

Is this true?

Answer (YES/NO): NO